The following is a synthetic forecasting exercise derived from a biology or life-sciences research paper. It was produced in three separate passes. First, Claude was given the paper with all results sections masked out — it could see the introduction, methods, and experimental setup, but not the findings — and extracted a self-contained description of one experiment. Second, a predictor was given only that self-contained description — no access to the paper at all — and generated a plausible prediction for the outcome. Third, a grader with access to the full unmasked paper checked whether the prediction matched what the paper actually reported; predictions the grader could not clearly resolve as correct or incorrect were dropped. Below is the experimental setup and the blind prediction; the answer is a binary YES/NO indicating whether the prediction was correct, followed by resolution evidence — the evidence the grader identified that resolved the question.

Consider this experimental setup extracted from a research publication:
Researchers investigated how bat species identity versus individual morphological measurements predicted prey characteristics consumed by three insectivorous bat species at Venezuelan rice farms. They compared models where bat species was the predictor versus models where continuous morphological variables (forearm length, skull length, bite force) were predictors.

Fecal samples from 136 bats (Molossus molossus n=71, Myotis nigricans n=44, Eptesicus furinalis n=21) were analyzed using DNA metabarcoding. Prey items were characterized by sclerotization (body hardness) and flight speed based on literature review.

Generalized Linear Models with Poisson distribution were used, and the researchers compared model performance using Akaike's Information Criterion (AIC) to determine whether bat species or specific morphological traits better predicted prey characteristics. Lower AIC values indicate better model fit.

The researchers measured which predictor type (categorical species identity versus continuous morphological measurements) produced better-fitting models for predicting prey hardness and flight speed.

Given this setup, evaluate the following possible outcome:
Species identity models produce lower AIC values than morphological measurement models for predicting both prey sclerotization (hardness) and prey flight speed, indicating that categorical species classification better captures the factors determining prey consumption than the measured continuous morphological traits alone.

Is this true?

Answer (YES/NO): NO